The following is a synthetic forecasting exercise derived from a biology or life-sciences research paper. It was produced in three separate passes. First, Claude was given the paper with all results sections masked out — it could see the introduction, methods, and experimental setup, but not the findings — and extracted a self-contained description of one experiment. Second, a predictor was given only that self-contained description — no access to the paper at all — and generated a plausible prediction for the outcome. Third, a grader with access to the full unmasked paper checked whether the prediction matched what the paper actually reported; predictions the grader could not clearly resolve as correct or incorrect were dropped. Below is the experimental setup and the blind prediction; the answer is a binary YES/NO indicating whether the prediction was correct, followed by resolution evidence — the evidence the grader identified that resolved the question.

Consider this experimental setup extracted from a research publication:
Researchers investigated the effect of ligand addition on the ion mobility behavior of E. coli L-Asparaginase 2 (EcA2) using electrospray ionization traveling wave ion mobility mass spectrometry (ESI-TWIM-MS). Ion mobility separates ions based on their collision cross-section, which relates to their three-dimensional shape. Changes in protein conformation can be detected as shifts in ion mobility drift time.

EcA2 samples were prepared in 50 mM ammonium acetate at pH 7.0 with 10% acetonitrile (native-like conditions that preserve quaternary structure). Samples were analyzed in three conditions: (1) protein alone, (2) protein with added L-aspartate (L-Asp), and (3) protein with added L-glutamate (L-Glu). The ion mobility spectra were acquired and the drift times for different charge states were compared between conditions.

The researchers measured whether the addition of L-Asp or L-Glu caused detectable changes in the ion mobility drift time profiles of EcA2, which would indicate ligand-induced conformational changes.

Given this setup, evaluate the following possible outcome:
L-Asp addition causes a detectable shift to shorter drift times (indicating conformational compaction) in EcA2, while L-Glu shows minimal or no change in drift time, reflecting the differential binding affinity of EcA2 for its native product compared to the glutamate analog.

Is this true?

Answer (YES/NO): NO